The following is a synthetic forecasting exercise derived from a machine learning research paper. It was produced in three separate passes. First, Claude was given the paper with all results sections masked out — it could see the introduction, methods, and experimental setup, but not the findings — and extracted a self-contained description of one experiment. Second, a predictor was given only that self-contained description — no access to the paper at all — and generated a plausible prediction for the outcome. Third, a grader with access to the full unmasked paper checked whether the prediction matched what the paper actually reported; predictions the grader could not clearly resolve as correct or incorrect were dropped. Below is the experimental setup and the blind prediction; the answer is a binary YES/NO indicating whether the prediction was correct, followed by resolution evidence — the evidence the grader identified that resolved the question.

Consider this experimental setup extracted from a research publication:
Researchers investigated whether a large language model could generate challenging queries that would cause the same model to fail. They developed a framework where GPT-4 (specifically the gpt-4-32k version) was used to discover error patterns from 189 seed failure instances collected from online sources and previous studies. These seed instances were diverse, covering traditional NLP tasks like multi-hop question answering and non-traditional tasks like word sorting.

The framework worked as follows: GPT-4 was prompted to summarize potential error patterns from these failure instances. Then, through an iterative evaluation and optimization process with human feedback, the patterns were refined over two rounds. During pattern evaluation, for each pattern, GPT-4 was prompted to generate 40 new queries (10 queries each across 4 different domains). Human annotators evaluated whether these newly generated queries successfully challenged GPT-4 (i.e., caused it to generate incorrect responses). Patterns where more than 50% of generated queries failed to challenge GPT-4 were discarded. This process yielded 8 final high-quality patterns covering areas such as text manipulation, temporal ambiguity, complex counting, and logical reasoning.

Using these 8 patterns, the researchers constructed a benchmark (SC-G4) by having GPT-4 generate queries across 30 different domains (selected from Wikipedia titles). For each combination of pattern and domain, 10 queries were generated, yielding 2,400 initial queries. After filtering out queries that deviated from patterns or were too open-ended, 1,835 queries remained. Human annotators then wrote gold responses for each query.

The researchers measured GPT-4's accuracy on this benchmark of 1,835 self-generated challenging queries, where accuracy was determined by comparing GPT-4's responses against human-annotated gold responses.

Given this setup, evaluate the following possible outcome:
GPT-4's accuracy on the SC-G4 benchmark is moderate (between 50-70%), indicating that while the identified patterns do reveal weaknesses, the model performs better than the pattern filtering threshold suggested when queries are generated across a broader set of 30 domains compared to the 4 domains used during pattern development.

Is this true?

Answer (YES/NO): NO